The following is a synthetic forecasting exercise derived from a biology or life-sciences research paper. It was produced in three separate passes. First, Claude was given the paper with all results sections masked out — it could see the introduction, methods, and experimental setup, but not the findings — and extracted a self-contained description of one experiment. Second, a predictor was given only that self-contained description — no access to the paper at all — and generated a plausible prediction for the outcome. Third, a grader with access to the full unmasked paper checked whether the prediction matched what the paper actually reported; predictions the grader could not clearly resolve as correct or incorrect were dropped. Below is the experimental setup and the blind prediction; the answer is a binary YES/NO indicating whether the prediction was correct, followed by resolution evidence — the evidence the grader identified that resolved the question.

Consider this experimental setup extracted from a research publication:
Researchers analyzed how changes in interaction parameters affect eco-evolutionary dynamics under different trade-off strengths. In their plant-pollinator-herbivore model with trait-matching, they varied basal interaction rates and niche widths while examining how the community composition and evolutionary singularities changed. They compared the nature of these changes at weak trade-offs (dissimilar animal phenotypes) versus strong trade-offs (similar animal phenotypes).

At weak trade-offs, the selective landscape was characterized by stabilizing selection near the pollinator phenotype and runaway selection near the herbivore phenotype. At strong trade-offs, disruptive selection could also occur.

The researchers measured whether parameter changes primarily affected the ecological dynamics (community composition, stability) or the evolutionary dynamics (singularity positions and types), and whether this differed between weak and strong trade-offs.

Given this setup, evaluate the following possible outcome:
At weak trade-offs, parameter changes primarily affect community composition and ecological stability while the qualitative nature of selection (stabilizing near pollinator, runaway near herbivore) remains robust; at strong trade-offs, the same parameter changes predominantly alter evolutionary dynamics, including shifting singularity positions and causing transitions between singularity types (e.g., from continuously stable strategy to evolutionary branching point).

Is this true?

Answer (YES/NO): YES